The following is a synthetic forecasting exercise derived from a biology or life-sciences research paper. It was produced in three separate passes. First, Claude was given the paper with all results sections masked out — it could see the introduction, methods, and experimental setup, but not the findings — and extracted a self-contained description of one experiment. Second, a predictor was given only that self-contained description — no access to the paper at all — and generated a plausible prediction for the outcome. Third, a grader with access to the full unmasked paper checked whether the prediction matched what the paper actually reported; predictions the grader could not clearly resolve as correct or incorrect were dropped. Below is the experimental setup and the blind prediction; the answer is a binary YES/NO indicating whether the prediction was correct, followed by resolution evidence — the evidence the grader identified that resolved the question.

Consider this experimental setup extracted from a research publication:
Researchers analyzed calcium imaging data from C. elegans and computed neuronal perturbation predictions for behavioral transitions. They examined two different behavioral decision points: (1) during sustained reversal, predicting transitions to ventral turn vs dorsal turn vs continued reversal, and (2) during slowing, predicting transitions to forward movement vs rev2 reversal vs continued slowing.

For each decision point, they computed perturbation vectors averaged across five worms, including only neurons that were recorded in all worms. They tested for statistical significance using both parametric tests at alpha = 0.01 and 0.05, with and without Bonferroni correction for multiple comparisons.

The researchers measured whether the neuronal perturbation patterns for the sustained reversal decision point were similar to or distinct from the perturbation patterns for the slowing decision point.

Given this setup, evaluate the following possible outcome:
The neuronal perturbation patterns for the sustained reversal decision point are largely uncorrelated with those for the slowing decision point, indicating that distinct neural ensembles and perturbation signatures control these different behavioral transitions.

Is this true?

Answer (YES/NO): YES